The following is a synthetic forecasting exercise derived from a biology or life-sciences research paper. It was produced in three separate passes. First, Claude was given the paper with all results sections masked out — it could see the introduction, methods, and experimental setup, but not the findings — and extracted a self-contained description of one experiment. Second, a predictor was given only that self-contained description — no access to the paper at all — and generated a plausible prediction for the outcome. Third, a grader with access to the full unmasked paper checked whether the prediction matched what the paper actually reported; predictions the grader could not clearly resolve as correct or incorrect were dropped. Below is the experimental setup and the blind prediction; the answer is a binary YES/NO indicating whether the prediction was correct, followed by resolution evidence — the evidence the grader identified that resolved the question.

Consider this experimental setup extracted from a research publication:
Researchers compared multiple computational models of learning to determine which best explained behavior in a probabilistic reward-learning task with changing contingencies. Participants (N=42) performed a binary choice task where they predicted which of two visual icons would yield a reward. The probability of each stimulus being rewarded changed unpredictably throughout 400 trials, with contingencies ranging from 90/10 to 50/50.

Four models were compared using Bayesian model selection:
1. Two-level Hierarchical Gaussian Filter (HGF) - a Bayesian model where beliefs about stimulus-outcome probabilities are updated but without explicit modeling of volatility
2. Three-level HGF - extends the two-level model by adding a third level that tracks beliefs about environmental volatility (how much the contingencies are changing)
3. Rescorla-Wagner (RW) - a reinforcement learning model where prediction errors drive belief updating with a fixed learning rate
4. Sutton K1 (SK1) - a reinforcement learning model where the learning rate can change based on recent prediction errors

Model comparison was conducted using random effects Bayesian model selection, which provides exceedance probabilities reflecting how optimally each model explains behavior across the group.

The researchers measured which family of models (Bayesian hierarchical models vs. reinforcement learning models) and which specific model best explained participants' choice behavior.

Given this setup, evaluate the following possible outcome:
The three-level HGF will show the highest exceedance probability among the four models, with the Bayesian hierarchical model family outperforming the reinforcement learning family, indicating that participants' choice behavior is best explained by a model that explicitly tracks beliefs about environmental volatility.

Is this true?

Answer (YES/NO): YES